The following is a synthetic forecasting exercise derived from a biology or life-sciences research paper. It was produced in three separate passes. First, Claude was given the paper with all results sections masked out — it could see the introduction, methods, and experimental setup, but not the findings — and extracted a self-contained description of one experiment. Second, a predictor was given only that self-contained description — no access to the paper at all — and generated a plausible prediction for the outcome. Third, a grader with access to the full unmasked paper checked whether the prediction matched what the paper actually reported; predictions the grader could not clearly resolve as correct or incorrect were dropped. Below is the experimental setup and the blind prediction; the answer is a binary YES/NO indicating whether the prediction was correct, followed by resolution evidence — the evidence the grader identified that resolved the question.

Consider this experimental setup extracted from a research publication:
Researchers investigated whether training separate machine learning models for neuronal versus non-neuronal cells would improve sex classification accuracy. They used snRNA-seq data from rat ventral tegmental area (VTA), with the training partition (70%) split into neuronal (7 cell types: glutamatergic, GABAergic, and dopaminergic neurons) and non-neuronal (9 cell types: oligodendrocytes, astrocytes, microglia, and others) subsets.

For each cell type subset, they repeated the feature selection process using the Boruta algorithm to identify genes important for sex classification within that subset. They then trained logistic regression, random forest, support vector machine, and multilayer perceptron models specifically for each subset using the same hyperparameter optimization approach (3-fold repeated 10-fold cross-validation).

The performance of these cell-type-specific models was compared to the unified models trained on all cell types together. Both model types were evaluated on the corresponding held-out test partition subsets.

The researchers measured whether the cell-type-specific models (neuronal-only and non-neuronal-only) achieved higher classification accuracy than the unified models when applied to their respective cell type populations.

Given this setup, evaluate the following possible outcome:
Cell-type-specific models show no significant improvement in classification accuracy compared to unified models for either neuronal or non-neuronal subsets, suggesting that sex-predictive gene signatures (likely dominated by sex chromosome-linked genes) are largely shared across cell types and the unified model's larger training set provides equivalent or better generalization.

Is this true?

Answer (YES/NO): YES